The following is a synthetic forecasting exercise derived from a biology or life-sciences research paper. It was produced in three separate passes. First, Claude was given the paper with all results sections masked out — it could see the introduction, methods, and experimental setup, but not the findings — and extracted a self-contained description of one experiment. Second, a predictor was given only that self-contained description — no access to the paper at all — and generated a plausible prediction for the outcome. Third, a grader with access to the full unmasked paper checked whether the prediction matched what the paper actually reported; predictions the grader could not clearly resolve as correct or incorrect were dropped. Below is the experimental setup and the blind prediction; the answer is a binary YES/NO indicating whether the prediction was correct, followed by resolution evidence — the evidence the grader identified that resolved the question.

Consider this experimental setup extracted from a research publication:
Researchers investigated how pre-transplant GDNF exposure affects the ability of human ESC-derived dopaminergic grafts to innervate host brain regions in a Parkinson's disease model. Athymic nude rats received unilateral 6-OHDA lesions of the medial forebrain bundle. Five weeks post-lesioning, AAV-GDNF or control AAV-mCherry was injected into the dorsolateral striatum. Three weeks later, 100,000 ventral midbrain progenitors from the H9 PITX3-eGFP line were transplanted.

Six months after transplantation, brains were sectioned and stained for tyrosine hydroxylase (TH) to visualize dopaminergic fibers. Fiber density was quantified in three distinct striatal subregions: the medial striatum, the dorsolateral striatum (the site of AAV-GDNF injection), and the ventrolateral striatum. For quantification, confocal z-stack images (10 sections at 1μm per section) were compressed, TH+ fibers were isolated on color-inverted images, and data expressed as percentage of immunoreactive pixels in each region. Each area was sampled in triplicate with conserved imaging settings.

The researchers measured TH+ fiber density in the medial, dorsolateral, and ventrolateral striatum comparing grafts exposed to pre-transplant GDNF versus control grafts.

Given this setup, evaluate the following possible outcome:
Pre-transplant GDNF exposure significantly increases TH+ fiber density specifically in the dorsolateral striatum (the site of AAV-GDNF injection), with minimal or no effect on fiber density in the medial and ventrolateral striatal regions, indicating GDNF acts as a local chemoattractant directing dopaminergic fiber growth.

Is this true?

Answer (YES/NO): NO